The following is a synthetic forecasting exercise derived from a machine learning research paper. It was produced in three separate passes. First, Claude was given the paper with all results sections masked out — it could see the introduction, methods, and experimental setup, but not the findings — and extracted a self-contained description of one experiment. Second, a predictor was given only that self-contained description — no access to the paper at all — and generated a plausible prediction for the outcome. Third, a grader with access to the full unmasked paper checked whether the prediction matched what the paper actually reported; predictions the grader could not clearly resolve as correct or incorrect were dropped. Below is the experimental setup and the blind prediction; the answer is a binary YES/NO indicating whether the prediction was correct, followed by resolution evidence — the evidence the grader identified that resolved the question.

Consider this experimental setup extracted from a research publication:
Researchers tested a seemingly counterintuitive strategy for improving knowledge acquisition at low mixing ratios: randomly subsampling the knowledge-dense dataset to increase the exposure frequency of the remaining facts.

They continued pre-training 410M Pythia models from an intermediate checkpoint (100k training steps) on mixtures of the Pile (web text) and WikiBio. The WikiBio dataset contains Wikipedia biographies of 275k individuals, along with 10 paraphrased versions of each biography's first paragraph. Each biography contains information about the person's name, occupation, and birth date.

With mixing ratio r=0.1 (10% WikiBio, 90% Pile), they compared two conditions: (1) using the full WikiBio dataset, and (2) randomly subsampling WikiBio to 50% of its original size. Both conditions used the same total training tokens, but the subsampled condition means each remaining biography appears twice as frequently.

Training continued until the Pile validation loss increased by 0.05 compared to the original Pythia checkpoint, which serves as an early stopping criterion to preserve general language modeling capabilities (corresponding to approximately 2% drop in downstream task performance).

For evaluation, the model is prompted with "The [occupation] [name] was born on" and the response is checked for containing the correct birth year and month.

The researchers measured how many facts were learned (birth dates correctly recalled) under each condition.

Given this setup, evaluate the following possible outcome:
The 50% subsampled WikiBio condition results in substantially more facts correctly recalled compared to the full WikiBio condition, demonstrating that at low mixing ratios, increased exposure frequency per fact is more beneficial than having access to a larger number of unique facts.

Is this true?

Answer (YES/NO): YES